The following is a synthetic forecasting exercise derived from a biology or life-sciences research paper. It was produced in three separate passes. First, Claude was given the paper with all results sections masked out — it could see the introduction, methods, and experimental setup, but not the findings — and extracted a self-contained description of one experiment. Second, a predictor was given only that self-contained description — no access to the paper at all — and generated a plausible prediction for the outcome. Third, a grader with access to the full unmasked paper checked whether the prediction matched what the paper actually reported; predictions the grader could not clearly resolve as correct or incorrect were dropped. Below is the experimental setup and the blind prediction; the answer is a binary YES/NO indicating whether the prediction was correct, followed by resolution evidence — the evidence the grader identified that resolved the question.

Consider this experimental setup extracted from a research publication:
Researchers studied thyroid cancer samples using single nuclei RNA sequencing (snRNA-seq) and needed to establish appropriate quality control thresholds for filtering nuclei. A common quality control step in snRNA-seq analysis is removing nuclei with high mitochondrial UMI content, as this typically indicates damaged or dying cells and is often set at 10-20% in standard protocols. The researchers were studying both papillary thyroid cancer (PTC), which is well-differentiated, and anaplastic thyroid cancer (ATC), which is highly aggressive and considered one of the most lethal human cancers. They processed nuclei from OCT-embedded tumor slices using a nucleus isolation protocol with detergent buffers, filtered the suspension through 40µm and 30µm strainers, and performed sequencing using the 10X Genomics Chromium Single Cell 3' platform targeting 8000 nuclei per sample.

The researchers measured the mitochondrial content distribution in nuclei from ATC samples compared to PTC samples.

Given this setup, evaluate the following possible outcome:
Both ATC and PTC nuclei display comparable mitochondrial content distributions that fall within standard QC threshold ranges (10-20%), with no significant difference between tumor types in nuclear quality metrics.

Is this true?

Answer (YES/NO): NO